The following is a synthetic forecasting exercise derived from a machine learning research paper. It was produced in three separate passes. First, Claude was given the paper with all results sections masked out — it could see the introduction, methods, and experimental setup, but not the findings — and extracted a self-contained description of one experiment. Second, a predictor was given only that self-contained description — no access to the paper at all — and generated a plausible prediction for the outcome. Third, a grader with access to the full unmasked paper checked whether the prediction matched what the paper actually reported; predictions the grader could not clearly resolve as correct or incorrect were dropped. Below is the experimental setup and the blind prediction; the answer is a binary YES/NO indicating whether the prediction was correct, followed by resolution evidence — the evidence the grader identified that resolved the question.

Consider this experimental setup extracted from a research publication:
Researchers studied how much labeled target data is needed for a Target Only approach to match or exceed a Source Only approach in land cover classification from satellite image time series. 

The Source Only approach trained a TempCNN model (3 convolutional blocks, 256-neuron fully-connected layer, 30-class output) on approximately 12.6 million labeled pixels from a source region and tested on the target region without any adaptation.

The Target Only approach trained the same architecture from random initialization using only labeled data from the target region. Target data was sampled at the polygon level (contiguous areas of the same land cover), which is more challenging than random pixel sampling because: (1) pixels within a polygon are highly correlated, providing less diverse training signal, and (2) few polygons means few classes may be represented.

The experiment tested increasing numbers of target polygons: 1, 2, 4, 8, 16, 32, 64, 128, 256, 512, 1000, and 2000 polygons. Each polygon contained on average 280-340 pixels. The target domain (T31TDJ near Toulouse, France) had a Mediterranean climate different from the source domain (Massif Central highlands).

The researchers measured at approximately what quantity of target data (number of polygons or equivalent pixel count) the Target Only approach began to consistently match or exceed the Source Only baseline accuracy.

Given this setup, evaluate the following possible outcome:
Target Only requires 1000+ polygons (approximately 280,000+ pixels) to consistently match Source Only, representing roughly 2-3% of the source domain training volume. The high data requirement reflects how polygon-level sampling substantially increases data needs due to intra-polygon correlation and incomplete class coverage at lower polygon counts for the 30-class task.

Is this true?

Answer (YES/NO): NO